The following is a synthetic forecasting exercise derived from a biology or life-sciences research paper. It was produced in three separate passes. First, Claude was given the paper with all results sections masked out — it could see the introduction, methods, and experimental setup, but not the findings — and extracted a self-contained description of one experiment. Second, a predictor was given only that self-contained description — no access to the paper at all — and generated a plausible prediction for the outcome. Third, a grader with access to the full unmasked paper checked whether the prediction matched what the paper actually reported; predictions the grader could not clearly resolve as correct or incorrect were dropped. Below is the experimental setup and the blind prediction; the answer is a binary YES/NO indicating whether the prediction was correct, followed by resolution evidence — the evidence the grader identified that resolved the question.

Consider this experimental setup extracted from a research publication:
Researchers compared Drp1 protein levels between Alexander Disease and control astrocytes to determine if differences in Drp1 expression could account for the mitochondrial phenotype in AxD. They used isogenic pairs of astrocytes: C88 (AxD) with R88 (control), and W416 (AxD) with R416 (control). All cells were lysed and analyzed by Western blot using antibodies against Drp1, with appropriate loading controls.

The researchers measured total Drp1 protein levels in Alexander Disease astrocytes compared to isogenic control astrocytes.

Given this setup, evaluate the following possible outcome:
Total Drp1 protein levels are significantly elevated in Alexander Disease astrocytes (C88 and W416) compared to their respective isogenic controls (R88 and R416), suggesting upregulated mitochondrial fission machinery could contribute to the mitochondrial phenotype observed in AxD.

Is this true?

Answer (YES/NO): NO